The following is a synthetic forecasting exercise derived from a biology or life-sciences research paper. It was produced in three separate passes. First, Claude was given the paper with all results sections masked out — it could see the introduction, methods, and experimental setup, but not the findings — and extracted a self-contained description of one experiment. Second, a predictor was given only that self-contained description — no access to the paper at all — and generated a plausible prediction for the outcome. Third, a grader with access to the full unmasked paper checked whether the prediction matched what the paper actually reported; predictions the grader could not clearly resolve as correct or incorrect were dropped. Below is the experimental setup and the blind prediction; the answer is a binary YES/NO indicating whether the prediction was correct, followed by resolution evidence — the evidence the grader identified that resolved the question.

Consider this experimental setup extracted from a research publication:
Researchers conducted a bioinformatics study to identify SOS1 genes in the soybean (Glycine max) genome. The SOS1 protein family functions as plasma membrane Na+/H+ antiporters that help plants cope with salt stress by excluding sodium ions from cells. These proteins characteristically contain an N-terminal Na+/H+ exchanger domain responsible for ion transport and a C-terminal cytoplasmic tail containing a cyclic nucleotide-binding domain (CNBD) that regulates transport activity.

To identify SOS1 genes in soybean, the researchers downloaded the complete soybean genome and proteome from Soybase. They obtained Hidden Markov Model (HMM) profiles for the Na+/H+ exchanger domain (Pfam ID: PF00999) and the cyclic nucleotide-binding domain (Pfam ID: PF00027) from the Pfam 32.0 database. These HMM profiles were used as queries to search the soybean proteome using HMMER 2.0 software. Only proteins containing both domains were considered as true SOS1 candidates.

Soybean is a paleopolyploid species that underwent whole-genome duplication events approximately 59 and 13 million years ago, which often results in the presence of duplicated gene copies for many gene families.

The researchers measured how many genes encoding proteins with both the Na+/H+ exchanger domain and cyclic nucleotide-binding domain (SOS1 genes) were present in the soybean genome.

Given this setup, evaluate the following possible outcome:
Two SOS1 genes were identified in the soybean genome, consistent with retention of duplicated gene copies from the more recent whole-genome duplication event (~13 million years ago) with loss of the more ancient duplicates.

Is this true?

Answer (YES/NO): NO